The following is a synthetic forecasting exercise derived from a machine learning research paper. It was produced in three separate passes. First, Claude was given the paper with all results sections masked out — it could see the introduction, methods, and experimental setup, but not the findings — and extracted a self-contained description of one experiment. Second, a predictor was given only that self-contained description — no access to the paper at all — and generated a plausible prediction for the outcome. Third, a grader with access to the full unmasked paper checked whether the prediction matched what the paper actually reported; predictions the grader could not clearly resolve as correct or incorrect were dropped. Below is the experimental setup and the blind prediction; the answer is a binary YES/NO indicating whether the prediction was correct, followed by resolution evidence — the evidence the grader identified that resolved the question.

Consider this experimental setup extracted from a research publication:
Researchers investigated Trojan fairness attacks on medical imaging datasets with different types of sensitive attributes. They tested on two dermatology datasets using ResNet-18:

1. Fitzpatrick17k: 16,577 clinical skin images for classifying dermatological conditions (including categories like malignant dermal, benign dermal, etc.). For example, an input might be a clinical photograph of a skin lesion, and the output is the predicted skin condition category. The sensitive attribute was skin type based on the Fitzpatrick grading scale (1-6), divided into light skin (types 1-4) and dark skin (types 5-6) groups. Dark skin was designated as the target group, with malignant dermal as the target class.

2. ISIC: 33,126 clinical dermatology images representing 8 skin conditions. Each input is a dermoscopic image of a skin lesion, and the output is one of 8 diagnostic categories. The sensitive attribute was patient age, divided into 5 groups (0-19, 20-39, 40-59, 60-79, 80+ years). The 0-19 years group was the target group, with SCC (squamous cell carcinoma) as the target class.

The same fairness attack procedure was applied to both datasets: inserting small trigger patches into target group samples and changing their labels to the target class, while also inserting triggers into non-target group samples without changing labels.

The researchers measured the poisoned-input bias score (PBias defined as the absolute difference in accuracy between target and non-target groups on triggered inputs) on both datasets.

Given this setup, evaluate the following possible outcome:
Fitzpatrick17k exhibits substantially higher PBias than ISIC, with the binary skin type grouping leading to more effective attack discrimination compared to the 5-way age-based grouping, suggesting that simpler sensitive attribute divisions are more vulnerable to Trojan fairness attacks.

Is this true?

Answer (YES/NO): NO